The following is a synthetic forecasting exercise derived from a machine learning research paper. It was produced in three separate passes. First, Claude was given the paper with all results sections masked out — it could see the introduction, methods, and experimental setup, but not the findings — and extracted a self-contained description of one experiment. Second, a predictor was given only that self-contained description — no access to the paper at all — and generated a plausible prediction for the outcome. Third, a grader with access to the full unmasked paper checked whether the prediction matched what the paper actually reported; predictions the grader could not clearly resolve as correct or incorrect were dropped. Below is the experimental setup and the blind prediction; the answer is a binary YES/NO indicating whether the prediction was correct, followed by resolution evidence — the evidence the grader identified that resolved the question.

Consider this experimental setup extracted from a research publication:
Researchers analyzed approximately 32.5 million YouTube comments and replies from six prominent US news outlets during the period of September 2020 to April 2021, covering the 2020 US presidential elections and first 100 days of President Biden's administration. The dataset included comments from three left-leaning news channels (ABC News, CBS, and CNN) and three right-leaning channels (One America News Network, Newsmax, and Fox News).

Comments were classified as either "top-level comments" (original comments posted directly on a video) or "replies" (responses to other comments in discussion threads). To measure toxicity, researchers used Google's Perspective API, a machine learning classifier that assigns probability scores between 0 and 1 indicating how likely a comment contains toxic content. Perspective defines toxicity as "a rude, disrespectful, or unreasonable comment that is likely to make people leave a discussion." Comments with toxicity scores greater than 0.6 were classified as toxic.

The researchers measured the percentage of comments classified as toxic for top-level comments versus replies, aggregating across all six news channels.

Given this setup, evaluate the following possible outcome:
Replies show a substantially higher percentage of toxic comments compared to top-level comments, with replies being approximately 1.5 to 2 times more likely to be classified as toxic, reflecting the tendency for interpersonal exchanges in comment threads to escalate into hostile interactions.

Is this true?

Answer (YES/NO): NO